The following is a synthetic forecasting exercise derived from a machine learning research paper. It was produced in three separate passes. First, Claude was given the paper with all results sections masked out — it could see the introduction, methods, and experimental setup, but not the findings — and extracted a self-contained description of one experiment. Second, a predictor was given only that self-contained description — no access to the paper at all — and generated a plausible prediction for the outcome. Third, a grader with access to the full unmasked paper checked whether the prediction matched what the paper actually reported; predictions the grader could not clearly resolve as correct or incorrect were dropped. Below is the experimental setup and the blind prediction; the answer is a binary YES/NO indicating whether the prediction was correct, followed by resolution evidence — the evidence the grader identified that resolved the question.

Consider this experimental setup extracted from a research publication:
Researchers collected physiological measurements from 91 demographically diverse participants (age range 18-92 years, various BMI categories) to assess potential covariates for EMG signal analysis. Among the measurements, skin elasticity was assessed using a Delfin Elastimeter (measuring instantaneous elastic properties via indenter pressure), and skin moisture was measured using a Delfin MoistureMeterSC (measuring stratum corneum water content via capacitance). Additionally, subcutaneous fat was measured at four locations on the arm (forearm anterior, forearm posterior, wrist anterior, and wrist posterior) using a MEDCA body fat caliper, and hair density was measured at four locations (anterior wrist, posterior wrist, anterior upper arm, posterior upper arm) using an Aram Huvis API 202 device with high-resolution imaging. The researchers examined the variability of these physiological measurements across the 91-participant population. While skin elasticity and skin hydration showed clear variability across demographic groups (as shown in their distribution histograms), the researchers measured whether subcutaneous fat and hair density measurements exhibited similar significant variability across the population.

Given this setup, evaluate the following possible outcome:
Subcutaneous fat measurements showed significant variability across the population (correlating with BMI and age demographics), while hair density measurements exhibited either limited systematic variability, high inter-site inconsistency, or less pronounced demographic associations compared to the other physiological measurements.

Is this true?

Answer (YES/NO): NO